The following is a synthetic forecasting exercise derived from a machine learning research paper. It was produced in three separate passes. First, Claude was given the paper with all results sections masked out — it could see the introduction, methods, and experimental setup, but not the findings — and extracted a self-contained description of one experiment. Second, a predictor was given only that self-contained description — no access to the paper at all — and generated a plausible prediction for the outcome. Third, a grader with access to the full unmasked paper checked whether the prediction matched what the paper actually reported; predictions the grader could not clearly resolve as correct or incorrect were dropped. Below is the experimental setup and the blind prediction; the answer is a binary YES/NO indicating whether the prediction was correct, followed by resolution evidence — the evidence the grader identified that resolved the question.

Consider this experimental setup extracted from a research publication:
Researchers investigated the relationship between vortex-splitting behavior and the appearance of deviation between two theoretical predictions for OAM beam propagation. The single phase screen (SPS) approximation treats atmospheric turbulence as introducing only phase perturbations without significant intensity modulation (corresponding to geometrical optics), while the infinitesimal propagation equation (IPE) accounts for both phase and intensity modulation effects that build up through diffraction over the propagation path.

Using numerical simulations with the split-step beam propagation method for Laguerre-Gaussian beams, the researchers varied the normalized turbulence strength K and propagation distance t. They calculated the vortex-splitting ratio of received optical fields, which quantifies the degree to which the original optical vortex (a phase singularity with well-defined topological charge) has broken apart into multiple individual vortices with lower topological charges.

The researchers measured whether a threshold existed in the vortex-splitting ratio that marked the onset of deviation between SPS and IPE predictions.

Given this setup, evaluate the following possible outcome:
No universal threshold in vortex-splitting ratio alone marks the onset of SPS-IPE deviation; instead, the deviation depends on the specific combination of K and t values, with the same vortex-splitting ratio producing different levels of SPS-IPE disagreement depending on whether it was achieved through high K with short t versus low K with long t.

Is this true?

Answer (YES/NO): NO